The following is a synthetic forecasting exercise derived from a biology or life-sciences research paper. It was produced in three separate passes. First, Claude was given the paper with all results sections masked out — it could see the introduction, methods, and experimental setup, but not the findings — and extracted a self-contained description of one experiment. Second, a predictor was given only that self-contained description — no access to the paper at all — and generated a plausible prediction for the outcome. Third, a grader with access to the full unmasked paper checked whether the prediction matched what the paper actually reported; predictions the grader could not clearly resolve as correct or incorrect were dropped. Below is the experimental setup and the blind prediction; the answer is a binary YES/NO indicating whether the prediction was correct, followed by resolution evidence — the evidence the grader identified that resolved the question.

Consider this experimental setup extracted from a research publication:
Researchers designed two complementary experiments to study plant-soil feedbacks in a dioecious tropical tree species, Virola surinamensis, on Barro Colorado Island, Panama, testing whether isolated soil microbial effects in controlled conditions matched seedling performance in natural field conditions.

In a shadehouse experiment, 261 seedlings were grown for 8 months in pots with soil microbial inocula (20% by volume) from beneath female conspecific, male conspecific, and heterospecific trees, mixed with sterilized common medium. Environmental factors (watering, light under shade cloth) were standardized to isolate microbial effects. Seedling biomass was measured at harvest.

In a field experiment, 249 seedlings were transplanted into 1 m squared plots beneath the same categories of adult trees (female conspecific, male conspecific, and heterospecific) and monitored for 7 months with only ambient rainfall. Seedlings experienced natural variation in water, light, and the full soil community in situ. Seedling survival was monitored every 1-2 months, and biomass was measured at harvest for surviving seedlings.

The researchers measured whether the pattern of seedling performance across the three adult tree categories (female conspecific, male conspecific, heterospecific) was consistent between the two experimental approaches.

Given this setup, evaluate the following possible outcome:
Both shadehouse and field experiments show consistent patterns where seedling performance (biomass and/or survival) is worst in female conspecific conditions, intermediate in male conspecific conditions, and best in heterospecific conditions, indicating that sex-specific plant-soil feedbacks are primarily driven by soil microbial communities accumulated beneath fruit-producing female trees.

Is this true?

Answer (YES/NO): NO